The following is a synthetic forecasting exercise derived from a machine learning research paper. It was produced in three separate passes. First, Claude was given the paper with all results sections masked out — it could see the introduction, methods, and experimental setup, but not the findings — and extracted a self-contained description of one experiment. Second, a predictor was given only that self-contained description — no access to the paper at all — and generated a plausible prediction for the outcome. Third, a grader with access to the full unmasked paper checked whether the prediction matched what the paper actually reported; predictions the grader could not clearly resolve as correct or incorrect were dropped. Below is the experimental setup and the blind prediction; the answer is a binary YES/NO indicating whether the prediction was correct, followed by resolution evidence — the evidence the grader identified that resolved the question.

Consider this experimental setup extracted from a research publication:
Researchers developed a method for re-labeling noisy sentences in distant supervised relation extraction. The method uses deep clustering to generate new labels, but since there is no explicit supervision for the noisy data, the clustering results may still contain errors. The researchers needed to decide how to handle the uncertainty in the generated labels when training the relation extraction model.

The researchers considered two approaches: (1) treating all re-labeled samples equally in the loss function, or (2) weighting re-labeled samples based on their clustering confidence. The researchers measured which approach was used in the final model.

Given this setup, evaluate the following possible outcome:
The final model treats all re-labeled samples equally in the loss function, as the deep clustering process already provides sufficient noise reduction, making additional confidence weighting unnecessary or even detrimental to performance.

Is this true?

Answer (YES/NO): NO